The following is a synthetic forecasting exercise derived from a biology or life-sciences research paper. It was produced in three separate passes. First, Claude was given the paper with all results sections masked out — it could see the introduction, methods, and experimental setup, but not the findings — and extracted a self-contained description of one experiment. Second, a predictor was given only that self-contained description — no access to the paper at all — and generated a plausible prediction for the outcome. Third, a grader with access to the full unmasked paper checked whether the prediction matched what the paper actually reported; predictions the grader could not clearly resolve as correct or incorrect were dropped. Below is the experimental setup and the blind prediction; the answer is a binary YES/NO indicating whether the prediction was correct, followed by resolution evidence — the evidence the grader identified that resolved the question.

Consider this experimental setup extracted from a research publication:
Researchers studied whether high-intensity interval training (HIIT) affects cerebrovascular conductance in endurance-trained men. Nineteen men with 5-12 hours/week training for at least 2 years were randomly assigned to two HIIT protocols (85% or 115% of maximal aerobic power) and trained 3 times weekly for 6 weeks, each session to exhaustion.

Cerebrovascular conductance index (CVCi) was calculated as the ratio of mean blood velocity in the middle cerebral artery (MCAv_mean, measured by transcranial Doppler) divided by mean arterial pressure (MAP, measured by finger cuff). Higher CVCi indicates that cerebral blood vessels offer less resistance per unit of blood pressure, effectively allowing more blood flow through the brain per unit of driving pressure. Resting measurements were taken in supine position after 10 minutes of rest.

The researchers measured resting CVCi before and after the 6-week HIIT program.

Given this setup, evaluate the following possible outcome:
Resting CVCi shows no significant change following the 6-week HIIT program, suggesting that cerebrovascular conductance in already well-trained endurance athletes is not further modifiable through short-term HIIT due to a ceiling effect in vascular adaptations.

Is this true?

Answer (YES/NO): YES